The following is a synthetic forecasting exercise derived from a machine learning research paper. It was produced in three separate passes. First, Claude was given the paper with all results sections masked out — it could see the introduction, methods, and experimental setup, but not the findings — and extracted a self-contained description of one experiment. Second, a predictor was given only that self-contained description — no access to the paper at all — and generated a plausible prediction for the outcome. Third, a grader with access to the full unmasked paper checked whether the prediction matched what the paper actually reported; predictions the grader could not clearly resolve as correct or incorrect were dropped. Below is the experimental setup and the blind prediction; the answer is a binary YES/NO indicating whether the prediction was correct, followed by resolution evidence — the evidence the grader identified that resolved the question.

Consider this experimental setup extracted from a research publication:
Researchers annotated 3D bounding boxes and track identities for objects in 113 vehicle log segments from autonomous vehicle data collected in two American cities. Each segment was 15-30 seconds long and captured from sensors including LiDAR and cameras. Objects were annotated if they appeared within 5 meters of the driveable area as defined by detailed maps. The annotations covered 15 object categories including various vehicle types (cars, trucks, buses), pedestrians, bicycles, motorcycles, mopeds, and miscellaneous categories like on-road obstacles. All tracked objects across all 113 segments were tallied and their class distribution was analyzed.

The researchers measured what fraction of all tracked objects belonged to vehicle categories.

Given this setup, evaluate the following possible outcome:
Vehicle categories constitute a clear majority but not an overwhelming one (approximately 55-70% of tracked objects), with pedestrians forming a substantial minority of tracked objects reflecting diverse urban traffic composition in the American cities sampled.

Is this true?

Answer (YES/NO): NO